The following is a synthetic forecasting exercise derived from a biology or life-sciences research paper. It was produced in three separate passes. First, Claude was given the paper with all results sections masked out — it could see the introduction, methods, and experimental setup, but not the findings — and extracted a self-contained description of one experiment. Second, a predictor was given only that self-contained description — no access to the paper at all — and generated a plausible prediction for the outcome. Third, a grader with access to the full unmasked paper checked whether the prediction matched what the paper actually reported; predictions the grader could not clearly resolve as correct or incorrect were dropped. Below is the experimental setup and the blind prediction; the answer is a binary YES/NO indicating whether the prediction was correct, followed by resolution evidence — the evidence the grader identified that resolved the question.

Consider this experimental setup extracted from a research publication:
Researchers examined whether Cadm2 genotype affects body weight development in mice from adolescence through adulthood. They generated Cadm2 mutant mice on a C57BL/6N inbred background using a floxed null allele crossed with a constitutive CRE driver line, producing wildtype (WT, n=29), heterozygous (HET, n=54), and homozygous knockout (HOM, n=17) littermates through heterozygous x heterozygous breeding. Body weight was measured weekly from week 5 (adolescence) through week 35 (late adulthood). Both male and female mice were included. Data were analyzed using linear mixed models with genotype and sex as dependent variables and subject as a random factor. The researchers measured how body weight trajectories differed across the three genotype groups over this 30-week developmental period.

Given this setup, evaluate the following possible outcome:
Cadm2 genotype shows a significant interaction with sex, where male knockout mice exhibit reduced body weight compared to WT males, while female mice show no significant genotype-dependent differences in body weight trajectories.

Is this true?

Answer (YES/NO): NO